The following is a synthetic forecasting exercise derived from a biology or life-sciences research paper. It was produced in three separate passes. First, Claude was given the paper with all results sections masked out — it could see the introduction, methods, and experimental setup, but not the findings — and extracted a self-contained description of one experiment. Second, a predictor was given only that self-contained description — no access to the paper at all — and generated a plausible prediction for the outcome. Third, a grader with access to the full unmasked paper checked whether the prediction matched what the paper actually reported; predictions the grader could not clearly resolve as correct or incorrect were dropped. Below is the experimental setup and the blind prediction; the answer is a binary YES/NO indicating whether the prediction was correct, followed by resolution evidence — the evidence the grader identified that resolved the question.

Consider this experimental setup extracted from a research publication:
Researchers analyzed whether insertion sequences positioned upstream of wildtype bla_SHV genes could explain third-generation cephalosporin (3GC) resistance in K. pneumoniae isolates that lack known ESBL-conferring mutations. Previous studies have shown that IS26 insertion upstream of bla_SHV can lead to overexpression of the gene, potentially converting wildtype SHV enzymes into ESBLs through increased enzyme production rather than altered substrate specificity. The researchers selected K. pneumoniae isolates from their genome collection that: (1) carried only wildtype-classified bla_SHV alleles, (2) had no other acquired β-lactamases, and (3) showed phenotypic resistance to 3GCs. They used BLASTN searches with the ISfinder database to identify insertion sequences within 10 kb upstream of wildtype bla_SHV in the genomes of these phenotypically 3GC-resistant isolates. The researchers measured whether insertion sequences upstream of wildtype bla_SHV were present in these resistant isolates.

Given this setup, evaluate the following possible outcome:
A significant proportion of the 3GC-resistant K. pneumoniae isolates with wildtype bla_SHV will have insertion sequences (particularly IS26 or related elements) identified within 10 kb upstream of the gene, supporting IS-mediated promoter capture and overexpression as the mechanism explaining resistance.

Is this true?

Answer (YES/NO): NO